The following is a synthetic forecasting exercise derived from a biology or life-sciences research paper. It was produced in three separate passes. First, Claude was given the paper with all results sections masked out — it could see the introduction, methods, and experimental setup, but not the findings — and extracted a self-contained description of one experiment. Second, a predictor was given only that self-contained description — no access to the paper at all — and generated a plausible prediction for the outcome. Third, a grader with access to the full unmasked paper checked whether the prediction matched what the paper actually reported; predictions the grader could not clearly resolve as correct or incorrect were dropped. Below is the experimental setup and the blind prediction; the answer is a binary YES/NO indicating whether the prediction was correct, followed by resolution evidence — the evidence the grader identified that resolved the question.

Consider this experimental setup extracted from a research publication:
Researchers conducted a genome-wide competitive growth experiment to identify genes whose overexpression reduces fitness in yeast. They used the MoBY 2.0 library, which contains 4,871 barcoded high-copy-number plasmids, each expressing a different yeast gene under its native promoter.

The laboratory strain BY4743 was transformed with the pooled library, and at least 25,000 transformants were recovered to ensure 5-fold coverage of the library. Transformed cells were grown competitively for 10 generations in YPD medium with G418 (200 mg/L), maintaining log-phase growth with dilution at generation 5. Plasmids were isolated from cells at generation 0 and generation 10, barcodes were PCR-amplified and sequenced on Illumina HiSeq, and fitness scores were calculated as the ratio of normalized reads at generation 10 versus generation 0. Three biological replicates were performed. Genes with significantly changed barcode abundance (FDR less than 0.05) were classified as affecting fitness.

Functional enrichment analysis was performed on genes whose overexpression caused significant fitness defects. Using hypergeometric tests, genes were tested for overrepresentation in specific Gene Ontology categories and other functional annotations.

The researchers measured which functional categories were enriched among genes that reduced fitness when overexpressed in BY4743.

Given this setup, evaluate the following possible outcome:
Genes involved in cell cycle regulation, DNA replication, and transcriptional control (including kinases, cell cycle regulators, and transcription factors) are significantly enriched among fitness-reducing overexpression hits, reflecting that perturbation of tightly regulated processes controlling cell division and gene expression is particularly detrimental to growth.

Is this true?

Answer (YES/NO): NO